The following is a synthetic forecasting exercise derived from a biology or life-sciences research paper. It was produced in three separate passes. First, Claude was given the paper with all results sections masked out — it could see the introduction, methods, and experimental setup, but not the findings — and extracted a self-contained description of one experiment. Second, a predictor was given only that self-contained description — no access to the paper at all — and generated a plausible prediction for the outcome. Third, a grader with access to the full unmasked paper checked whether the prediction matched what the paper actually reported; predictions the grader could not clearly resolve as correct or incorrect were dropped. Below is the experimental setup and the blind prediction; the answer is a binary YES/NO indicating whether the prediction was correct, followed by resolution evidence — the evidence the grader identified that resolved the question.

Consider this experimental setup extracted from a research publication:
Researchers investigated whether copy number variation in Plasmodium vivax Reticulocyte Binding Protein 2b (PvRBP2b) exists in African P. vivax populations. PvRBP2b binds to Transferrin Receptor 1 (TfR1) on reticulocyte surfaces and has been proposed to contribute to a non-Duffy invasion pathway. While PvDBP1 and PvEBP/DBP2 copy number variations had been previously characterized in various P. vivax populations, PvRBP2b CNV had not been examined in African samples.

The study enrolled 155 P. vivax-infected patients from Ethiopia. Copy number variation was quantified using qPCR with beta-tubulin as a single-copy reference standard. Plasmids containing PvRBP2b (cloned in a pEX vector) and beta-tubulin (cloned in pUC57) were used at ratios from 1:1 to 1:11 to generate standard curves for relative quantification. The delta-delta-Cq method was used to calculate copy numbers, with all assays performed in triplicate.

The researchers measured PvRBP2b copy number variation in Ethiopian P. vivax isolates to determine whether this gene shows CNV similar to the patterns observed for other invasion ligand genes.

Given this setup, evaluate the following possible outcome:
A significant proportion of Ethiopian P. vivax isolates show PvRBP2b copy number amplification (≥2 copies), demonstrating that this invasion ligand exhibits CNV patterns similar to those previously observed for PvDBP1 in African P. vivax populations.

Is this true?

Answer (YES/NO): YES